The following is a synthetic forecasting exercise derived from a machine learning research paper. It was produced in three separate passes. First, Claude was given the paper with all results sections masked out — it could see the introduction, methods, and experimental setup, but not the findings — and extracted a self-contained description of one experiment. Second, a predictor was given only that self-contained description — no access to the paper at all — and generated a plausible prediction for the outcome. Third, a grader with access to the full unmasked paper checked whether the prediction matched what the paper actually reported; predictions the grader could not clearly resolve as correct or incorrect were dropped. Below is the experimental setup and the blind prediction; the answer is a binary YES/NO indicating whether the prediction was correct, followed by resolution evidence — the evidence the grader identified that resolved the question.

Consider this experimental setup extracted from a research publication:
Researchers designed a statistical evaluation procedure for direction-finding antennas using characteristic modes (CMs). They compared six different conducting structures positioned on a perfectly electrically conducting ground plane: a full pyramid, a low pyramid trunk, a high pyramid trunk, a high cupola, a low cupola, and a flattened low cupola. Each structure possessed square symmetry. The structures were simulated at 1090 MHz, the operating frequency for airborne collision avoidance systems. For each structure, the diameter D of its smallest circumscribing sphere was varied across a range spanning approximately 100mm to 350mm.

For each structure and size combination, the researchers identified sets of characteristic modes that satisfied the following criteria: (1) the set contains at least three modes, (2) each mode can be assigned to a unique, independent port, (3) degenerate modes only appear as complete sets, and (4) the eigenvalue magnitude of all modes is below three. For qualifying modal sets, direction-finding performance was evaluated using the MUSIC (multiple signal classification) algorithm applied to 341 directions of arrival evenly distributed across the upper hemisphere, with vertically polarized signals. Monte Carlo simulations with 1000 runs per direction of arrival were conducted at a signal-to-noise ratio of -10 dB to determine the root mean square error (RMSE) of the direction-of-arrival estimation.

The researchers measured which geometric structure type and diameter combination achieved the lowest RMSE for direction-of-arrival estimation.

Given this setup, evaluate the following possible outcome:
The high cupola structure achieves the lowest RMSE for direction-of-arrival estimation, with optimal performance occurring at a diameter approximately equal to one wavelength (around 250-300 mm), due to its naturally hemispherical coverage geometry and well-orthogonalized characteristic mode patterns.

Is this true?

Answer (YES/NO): NO